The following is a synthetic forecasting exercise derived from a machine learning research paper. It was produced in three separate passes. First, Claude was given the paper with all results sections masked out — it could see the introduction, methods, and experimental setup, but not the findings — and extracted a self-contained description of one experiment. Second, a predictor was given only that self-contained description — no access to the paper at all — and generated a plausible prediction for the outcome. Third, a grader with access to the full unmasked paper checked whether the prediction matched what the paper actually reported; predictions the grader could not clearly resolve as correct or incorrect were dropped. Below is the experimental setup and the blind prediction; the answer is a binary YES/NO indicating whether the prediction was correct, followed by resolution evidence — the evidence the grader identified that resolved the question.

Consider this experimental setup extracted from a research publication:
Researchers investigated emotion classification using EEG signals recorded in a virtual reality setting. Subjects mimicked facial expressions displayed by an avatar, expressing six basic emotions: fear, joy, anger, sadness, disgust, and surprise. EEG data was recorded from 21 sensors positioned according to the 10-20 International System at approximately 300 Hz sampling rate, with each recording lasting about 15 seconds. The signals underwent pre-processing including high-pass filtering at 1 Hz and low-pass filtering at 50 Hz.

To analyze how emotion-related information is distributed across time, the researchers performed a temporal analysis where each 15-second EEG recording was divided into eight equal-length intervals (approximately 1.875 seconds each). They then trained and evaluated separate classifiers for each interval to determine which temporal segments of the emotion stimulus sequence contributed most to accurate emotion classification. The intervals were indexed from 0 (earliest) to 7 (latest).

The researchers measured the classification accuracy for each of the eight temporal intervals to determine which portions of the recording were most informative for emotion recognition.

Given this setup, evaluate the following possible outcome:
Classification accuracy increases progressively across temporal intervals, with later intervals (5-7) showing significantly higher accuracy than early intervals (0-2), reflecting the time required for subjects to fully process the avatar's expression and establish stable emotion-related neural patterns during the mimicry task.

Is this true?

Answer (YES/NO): NO